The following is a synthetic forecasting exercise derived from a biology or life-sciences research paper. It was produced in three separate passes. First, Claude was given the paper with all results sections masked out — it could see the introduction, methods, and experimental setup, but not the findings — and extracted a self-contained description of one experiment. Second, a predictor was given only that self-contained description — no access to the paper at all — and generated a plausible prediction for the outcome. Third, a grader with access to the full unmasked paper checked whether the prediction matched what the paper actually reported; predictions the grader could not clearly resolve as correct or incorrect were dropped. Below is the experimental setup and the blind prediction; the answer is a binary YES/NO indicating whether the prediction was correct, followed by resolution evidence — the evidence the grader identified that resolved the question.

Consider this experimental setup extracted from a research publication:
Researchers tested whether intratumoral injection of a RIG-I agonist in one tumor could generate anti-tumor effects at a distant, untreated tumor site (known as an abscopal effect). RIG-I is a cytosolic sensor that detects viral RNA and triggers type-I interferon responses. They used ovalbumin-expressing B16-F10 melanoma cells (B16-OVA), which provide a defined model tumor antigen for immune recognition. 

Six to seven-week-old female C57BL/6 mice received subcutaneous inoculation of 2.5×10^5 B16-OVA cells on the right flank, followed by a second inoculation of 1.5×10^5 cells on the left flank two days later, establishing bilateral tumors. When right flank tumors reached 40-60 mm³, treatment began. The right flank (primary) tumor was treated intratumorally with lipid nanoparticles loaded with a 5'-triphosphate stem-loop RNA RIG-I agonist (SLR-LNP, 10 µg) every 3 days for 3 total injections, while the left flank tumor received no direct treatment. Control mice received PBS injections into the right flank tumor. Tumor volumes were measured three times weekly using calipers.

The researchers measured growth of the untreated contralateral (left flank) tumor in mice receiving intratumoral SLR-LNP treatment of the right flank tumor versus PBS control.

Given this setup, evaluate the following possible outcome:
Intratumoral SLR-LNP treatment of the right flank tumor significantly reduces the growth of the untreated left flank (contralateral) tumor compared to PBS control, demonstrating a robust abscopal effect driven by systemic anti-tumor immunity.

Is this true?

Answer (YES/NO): YES